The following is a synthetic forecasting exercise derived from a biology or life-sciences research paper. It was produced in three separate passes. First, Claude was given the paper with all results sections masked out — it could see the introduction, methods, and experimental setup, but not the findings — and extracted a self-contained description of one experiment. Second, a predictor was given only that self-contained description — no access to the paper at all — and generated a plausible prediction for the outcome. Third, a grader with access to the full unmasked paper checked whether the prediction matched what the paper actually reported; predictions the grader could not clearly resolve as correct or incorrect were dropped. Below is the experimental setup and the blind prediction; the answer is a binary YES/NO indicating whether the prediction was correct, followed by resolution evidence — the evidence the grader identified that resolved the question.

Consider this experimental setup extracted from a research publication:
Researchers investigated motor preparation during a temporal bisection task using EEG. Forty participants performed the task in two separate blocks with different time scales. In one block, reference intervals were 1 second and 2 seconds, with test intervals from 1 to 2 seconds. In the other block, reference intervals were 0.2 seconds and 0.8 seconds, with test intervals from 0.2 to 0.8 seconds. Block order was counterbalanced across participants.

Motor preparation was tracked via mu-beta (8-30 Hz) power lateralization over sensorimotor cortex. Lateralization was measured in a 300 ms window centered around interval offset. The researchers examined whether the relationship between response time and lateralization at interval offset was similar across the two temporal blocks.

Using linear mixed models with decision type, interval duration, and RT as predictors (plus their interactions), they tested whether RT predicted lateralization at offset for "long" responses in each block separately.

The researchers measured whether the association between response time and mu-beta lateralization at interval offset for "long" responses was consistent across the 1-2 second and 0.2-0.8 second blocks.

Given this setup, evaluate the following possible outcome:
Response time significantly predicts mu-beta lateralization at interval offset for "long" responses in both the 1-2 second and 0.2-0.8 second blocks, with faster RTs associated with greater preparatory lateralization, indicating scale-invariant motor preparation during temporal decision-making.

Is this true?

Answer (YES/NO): YES